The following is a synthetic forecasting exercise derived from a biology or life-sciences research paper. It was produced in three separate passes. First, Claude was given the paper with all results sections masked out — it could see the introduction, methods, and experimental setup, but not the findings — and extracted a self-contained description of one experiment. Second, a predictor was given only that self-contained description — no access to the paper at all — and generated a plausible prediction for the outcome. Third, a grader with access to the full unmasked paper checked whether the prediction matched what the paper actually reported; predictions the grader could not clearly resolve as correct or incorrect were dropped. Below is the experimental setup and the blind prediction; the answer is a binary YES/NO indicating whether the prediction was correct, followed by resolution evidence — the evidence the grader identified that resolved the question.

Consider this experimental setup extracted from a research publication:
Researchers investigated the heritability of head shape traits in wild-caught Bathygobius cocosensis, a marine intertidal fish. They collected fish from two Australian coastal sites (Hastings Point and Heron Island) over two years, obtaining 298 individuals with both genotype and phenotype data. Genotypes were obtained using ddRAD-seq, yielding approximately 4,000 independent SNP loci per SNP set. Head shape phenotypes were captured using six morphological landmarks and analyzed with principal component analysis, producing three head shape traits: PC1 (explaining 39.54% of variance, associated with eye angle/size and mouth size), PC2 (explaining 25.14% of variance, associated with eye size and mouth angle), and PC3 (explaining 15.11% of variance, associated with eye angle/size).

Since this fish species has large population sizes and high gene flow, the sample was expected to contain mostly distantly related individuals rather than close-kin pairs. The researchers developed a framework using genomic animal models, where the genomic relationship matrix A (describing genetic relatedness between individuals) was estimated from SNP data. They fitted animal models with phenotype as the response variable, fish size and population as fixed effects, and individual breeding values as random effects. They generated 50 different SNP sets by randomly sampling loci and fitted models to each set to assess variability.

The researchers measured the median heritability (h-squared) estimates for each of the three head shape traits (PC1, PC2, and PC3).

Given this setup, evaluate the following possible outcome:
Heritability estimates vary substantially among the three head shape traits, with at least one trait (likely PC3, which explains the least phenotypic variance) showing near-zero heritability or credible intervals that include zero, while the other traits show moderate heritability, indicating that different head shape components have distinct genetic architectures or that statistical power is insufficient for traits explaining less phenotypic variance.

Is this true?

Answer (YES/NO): YES